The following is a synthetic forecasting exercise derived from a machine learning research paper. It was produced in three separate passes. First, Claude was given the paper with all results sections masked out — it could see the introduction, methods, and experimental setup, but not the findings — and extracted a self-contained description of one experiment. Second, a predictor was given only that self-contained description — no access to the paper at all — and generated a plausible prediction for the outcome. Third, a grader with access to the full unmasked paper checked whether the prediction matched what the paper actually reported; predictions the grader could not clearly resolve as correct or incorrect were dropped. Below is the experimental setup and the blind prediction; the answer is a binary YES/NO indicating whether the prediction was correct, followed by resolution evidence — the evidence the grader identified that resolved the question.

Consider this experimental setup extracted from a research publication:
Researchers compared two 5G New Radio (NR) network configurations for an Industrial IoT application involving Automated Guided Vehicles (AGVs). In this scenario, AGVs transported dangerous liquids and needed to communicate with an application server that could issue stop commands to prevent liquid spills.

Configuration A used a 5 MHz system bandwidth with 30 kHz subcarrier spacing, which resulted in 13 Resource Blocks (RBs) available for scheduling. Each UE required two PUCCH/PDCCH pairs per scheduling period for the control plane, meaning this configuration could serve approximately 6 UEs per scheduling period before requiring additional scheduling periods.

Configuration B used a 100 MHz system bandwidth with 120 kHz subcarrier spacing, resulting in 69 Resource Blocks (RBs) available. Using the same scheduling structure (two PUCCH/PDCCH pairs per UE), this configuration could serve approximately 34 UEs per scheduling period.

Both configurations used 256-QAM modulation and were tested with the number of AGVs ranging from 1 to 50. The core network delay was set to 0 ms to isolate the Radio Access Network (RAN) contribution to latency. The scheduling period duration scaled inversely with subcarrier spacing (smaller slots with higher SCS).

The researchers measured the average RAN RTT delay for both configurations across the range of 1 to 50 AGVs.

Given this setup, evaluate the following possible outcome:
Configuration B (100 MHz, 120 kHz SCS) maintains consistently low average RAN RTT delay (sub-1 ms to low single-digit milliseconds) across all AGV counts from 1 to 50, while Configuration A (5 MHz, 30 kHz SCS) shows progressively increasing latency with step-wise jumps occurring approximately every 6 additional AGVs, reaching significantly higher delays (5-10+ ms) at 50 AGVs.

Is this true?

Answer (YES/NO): NO